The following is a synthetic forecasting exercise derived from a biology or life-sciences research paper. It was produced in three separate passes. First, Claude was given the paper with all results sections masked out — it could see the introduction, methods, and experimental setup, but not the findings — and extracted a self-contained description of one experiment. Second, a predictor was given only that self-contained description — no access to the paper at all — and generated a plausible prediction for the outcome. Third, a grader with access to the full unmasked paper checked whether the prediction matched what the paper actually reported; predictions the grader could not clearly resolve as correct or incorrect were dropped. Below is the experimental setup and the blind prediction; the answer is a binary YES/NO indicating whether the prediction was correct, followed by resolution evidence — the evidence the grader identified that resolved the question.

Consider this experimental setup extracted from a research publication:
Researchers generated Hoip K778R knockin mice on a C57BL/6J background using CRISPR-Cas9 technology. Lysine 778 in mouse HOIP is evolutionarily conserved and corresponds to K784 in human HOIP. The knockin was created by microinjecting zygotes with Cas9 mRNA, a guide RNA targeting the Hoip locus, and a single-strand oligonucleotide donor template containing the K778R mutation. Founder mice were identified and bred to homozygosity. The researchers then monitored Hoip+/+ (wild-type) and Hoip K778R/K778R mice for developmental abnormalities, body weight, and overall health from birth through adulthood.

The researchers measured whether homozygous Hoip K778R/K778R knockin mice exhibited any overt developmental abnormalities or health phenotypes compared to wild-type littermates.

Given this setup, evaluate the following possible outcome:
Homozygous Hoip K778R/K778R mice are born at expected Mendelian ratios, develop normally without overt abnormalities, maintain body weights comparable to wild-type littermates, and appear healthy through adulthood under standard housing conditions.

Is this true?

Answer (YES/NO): YES